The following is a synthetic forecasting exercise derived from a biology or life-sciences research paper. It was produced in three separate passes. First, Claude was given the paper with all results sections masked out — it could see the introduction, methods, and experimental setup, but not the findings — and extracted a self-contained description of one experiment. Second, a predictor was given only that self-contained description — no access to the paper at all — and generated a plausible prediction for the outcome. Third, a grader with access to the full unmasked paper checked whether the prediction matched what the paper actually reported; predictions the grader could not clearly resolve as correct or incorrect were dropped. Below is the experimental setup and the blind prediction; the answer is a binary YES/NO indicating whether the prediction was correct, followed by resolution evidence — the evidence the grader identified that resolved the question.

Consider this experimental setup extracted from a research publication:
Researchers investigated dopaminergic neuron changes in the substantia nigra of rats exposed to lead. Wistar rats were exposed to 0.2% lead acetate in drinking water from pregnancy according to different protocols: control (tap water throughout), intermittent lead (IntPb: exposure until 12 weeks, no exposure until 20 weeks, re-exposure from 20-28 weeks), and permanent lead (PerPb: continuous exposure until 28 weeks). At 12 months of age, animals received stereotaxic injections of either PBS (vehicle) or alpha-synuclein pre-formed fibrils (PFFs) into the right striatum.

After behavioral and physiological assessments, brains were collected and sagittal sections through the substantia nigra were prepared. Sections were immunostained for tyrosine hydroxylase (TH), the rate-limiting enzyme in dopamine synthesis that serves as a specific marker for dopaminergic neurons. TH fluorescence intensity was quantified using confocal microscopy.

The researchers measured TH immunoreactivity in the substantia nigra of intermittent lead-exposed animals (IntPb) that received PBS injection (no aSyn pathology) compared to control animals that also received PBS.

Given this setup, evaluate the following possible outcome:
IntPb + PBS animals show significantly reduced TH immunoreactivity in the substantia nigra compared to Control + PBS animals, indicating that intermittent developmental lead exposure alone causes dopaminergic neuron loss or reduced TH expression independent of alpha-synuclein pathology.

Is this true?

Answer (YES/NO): YES